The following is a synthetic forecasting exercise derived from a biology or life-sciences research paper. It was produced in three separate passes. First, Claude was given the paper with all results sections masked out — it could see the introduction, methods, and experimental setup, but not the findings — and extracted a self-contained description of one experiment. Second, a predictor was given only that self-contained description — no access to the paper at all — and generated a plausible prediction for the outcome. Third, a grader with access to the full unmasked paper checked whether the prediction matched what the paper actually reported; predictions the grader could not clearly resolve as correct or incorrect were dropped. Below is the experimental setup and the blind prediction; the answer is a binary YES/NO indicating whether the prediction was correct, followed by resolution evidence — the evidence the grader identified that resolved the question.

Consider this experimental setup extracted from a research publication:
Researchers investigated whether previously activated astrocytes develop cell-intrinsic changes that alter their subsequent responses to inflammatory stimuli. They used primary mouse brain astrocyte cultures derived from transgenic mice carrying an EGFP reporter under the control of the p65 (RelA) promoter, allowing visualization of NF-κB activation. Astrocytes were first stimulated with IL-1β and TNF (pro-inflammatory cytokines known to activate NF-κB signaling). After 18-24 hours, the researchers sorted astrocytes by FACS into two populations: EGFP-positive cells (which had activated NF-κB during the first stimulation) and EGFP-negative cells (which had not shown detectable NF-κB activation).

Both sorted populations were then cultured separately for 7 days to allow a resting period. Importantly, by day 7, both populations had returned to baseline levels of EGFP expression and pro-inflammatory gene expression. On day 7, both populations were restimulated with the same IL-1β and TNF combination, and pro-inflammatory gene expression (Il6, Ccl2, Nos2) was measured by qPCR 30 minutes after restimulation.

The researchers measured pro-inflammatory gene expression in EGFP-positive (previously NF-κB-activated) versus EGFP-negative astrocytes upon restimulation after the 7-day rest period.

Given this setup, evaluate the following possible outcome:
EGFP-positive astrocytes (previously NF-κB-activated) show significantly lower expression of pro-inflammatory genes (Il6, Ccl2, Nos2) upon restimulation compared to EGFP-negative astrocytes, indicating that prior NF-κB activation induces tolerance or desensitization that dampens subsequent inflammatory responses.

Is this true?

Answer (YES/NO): NO